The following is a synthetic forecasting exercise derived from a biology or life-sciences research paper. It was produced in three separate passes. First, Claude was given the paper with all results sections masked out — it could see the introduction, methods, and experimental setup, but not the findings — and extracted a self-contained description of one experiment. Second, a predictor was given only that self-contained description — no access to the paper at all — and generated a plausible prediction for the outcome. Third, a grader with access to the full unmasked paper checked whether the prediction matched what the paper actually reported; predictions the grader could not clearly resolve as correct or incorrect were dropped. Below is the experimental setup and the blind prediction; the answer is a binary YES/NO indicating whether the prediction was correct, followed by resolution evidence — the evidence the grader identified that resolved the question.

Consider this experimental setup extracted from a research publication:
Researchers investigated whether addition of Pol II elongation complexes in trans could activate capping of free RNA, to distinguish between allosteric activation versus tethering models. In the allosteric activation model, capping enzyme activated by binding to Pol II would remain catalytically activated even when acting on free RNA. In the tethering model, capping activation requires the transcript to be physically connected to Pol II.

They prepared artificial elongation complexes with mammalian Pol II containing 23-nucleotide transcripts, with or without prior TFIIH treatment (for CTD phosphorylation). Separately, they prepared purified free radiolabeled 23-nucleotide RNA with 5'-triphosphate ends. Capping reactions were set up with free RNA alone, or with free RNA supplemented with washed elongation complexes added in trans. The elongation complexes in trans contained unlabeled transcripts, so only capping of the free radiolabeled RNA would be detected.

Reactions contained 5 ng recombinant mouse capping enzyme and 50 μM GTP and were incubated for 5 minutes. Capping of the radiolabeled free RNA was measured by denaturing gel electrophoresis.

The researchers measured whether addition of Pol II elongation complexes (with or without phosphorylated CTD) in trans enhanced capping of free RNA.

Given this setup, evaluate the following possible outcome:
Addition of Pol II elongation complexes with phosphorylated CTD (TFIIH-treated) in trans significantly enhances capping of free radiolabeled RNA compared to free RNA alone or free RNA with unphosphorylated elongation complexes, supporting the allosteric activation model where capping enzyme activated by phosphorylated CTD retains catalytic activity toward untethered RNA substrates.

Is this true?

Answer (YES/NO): NO